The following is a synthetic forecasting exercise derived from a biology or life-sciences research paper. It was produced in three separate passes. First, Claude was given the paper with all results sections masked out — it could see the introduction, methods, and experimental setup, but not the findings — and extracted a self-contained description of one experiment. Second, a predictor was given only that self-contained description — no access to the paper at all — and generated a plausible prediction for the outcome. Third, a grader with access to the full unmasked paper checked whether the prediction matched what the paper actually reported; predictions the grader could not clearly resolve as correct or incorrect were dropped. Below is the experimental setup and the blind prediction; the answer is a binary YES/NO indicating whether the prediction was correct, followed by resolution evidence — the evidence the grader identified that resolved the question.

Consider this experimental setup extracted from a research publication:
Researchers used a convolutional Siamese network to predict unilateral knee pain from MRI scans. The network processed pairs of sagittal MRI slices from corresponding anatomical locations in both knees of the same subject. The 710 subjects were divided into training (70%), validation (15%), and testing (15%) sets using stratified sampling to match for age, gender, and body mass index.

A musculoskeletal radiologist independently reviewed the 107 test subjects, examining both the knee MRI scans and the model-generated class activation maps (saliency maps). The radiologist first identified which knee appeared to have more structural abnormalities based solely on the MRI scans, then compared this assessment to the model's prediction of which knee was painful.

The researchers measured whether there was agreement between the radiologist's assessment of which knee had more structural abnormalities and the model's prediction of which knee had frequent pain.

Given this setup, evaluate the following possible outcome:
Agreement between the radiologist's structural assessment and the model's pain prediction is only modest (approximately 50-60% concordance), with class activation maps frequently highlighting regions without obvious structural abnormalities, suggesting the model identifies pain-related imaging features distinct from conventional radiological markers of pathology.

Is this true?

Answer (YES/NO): NO